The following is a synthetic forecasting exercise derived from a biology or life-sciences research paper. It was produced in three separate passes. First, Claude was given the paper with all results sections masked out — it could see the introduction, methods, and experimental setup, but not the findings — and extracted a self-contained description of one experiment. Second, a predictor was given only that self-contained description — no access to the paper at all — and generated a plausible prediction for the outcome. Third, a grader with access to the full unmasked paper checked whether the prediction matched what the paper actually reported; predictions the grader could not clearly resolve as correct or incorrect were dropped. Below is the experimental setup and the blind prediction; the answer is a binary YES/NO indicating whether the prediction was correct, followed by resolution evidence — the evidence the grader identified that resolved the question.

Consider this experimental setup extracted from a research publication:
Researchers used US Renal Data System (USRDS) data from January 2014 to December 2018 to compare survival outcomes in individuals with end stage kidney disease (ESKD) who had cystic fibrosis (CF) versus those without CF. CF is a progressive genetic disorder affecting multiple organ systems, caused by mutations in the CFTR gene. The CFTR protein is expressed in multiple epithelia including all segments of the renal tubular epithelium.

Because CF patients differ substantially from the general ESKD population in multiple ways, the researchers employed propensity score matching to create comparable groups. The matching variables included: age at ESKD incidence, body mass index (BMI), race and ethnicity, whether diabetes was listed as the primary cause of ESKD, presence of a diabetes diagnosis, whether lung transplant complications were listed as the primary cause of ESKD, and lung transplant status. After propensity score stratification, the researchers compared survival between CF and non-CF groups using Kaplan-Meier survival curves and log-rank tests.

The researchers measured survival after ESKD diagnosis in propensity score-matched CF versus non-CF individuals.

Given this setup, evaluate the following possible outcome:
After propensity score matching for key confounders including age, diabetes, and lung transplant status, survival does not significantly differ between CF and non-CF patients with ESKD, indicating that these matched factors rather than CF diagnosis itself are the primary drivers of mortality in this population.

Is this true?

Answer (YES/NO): YES